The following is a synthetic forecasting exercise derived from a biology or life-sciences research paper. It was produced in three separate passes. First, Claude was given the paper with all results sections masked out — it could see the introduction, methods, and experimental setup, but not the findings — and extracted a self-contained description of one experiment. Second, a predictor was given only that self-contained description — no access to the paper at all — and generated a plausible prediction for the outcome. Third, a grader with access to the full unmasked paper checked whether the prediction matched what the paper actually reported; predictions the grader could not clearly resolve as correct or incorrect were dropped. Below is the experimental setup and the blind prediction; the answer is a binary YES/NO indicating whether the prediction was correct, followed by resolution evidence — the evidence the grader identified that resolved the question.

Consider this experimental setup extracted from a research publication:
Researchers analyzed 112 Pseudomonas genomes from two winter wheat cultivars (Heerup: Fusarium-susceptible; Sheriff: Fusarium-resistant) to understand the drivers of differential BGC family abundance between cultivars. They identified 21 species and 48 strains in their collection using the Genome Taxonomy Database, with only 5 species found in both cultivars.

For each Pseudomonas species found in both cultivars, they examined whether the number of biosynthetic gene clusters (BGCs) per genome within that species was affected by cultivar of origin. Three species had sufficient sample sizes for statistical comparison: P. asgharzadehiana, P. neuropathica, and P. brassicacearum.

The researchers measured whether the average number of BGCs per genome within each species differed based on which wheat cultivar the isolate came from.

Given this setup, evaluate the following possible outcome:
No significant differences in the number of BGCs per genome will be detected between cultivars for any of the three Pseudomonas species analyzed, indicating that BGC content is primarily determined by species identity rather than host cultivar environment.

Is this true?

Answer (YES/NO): NO